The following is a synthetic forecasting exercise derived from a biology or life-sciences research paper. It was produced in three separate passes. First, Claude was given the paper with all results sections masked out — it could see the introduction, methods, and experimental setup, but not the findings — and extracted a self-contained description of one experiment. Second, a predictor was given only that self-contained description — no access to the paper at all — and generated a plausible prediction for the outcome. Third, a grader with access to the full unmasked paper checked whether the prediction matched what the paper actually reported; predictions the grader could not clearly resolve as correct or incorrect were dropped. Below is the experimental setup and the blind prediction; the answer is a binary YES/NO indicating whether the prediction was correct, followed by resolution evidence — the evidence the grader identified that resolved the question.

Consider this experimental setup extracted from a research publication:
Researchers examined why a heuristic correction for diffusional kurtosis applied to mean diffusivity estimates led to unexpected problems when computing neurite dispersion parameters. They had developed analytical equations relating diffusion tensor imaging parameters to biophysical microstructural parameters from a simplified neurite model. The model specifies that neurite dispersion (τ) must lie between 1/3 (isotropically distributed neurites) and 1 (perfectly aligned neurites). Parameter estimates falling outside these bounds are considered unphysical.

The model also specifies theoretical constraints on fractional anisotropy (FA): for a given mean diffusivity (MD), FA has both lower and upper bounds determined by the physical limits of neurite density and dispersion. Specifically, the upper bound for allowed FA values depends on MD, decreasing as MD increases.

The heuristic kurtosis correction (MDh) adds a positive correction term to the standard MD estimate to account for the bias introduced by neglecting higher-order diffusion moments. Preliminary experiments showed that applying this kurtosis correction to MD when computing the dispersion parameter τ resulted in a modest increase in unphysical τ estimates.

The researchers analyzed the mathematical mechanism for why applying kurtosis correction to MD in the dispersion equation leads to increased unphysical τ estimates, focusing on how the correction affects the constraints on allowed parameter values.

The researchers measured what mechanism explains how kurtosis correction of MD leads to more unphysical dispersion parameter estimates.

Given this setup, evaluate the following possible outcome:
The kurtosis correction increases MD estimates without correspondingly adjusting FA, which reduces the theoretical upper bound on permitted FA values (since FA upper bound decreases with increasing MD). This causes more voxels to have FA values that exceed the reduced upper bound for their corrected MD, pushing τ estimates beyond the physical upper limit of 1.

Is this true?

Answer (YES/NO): YES